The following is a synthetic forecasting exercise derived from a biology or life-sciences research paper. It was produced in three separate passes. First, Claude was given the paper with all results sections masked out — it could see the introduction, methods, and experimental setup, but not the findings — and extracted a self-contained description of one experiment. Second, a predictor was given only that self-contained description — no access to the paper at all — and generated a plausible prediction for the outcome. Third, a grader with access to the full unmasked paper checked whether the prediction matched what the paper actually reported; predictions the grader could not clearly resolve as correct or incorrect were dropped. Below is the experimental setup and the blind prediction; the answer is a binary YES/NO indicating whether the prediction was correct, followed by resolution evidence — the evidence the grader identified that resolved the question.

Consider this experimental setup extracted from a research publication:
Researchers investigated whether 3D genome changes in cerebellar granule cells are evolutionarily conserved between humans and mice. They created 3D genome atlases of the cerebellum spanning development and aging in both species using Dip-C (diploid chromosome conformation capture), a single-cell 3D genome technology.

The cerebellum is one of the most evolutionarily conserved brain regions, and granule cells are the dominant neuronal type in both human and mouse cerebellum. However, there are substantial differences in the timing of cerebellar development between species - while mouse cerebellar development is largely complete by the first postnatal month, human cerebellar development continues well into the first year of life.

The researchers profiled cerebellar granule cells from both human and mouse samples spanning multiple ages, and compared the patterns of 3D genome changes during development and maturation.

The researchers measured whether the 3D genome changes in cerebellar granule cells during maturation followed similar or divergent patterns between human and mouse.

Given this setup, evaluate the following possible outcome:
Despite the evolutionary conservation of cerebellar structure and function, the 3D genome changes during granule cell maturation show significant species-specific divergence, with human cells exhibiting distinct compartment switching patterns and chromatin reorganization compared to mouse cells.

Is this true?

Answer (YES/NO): NO